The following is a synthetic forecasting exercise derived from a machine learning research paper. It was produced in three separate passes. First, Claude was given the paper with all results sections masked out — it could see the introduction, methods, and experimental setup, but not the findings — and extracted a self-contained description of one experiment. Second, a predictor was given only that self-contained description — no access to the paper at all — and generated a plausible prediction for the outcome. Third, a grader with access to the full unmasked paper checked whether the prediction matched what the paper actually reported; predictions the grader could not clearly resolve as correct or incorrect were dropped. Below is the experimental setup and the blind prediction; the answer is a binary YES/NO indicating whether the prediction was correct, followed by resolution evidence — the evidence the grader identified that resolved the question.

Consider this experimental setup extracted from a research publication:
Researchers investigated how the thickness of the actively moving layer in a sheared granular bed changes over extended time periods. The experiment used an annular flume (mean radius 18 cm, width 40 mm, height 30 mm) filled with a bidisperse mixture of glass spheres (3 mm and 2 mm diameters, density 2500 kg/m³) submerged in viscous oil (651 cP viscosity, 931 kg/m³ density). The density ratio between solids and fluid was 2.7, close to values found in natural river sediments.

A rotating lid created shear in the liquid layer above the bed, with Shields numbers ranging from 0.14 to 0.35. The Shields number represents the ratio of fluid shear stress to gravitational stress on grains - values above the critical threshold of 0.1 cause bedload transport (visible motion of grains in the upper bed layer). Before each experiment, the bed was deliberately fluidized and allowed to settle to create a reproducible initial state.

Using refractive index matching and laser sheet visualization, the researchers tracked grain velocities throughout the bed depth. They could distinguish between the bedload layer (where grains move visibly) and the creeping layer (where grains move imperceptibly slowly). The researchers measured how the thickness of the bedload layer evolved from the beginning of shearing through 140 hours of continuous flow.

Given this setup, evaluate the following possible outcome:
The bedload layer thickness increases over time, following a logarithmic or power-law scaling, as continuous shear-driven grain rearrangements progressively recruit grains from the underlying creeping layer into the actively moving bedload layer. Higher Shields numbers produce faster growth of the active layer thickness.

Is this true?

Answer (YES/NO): NO